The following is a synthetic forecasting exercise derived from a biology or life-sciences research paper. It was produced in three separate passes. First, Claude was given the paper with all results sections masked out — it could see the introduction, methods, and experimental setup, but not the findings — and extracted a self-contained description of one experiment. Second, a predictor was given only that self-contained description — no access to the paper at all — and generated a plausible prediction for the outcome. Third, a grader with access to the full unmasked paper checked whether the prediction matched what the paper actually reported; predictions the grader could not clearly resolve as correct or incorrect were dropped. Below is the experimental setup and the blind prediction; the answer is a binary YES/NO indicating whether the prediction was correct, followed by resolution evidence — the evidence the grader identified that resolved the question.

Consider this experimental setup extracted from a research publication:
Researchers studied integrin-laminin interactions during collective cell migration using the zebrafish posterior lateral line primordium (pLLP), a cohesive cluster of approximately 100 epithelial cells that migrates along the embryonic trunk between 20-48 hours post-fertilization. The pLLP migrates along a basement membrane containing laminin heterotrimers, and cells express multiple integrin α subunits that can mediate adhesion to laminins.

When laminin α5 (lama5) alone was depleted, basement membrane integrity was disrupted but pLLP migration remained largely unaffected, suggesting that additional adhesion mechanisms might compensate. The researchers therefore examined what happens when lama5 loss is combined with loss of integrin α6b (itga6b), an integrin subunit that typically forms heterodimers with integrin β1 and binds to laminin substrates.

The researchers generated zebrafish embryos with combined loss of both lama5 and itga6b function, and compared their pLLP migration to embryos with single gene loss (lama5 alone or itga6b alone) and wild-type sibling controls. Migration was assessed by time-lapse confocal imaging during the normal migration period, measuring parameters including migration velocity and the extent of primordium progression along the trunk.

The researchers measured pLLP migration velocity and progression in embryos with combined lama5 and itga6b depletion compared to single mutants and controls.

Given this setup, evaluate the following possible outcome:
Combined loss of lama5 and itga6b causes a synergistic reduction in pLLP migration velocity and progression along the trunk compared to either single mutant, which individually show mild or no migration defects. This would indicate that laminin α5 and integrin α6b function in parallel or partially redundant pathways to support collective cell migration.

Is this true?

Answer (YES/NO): YES